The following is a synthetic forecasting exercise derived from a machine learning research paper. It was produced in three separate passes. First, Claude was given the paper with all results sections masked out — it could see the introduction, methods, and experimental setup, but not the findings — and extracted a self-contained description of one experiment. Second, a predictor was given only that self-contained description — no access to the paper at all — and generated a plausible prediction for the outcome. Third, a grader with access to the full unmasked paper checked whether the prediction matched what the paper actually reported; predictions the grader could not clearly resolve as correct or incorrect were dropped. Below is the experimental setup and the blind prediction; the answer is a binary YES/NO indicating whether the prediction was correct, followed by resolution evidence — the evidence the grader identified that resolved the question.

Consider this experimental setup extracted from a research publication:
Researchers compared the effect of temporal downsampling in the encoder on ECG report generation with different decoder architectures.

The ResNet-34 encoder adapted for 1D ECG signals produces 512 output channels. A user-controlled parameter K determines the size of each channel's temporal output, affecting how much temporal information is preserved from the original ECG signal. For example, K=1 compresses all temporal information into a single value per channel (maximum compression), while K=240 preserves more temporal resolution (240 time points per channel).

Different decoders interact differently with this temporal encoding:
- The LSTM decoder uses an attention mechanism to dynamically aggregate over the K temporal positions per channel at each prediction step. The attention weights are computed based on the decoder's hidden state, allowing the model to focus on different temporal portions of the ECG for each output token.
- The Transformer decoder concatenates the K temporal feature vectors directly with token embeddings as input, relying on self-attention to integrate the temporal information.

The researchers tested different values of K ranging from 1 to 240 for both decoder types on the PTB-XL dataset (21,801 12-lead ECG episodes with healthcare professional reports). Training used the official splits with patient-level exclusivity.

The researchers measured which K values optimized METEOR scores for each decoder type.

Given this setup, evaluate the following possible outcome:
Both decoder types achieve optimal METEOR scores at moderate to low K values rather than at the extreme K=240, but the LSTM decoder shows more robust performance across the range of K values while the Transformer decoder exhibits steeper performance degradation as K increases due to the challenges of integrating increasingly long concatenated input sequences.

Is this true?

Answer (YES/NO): NO